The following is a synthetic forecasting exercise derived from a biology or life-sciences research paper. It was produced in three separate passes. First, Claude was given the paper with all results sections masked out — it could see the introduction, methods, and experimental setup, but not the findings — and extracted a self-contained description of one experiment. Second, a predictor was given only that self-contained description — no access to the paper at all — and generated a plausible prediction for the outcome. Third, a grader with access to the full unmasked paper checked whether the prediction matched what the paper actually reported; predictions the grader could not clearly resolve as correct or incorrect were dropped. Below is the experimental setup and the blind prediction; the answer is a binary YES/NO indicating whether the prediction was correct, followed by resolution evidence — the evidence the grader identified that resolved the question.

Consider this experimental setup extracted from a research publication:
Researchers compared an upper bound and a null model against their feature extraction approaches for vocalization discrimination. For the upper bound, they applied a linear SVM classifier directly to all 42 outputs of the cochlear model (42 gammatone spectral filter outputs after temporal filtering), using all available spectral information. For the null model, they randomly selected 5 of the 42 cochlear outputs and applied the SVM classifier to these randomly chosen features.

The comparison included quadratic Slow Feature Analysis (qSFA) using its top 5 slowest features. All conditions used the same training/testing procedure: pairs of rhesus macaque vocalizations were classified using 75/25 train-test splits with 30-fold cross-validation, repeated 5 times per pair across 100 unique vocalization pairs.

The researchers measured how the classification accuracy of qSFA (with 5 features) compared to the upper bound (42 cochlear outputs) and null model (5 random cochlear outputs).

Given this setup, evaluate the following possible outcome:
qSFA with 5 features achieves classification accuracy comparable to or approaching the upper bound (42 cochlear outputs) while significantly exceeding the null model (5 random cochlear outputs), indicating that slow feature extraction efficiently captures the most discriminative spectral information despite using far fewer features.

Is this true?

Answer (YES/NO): YES